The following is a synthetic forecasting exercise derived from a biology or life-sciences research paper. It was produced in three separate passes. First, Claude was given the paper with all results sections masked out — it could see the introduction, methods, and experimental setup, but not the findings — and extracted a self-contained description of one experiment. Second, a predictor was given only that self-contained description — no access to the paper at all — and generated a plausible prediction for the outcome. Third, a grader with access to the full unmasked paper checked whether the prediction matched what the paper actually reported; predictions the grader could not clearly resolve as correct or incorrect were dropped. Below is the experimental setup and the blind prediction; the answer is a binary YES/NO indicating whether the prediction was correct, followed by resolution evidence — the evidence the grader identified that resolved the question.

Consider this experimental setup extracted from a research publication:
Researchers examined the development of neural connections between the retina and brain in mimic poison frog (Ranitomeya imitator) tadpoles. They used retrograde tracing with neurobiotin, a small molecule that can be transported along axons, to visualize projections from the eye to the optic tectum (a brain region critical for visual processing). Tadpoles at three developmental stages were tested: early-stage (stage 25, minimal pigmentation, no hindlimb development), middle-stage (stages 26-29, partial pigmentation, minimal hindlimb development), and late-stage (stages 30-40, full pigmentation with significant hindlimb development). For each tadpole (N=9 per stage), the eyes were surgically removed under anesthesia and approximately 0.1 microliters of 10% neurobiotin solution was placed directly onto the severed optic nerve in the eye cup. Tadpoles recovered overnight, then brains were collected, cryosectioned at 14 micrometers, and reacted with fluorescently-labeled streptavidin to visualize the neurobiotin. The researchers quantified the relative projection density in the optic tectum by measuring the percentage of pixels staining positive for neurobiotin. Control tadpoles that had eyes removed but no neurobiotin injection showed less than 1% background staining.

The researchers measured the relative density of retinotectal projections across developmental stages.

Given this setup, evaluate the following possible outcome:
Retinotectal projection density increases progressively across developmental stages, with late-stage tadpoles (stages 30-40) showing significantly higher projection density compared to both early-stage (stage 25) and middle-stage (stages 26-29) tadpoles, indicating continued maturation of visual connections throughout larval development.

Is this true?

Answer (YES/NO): YES